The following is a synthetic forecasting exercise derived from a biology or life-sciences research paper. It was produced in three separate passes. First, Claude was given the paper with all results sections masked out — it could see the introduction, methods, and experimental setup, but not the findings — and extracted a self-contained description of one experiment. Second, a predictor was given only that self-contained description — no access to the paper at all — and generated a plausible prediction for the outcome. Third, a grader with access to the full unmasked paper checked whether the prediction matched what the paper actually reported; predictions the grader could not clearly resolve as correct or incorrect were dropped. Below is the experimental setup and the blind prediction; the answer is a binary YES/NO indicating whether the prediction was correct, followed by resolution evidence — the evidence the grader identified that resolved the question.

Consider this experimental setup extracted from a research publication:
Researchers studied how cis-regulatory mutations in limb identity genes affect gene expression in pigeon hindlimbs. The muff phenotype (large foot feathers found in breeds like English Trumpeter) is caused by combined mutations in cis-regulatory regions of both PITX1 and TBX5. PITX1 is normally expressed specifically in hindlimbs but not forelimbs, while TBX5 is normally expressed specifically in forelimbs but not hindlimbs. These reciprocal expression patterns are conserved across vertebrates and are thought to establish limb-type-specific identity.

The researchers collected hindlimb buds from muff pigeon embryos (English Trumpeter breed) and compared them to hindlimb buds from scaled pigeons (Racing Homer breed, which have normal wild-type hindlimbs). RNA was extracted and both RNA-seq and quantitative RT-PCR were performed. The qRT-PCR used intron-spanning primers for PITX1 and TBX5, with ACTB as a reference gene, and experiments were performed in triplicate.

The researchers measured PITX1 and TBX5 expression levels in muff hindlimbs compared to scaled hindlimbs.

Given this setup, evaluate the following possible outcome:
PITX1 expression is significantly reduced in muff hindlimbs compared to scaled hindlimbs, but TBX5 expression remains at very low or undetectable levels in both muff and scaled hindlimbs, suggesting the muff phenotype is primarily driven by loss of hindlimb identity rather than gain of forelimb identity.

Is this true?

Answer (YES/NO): NO